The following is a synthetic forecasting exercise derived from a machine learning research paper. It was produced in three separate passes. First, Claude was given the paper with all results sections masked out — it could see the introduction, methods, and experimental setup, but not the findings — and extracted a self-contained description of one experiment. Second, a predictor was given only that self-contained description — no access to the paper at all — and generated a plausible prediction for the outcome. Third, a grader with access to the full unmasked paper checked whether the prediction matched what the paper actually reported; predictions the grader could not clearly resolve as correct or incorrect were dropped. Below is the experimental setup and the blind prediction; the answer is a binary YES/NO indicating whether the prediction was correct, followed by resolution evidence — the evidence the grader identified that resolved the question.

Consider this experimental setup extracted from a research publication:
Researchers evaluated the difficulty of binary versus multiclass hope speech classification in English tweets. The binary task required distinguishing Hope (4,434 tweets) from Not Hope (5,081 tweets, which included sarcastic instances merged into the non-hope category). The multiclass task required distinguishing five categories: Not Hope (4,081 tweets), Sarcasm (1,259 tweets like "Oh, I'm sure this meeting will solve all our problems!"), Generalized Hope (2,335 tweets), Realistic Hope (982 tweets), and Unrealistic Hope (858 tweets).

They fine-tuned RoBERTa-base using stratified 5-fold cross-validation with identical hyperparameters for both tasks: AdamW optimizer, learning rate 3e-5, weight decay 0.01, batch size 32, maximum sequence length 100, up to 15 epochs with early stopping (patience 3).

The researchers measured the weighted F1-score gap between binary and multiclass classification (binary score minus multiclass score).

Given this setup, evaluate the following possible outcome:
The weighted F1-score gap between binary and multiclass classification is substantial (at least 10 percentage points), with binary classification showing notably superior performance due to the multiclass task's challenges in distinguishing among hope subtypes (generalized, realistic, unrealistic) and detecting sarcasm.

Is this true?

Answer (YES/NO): NO